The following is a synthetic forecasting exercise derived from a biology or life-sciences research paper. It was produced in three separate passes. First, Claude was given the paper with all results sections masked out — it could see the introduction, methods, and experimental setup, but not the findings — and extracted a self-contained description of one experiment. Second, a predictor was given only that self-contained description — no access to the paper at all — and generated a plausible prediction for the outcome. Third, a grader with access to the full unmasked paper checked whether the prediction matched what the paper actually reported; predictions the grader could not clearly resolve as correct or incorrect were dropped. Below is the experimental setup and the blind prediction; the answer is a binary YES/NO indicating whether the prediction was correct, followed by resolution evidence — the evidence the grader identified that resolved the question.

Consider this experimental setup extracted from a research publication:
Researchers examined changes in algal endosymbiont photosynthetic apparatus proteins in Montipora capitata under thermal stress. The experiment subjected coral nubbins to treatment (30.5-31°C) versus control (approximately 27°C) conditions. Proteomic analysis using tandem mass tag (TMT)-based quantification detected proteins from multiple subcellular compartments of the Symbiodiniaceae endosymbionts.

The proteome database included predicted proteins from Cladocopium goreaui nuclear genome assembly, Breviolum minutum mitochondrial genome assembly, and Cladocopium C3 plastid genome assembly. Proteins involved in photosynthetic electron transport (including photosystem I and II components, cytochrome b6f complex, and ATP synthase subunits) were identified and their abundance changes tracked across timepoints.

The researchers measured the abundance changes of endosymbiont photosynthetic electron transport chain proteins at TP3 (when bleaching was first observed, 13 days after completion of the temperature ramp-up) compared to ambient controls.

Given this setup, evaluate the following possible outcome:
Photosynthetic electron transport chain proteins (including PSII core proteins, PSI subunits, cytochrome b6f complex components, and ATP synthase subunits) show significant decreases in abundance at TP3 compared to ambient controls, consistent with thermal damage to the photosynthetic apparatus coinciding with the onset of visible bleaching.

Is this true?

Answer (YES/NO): NO